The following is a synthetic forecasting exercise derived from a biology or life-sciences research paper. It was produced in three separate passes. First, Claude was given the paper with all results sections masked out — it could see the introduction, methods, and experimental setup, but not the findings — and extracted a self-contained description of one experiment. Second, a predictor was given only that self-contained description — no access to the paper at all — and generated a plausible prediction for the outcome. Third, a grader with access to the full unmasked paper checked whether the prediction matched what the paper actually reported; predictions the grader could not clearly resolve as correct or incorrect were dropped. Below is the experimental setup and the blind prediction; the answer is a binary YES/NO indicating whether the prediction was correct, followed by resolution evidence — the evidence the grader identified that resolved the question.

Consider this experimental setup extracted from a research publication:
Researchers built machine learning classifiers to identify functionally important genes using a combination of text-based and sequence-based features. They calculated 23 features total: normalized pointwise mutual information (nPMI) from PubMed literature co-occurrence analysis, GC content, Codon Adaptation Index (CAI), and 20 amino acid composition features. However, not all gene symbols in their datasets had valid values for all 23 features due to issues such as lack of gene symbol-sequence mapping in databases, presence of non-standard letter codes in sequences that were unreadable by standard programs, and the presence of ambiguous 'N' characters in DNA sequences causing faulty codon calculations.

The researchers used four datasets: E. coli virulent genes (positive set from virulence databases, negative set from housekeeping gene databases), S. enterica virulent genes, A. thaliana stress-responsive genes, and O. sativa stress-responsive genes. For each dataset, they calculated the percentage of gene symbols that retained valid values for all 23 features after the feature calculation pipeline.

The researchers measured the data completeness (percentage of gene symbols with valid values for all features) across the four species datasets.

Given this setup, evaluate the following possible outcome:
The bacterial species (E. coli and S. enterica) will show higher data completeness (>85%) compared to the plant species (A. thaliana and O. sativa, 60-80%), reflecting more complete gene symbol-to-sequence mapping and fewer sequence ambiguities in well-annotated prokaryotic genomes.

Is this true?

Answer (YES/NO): NO